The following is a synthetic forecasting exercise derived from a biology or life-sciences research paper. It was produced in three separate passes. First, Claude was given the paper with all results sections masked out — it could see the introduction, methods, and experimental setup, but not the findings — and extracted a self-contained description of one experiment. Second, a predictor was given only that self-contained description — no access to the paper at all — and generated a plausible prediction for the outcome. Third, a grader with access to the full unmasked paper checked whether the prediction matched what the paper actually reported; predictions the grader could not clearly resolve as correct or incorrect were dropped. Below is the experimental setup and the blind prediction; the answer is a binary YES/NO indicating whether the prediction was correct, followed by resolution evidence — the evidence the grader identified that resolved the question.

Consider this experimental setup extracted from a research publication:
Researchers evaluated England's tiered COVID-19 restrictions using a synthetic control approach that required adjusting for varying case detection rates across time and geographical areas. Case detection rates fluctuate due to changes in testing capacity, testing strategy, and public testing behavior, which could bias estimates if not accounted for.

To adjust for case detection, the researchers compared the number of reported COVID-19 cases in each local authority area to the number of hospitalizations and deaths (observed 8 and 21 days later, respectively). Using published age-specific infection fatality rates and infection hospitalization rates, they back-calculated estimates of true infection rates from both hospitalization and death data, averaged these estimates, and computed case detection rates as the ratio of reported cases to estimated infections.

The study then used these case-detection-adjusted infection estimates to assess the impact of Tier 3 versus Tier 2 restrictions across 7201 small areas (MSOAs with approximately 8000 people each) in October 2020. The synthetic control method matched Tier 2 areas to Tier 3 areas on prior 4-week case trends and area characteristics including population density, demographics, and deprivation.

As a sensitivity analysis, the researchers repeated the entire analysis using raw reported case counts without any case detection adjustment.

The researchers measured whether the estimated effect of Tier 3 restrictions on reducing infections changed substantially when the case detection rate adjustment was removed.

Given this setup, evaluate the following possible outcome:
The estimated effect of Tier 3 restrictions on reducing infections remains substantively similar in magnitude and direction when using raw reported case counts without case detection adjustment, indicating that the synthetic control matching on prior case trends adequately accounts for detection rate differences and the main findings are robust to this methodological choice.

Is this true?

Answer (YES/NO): NO